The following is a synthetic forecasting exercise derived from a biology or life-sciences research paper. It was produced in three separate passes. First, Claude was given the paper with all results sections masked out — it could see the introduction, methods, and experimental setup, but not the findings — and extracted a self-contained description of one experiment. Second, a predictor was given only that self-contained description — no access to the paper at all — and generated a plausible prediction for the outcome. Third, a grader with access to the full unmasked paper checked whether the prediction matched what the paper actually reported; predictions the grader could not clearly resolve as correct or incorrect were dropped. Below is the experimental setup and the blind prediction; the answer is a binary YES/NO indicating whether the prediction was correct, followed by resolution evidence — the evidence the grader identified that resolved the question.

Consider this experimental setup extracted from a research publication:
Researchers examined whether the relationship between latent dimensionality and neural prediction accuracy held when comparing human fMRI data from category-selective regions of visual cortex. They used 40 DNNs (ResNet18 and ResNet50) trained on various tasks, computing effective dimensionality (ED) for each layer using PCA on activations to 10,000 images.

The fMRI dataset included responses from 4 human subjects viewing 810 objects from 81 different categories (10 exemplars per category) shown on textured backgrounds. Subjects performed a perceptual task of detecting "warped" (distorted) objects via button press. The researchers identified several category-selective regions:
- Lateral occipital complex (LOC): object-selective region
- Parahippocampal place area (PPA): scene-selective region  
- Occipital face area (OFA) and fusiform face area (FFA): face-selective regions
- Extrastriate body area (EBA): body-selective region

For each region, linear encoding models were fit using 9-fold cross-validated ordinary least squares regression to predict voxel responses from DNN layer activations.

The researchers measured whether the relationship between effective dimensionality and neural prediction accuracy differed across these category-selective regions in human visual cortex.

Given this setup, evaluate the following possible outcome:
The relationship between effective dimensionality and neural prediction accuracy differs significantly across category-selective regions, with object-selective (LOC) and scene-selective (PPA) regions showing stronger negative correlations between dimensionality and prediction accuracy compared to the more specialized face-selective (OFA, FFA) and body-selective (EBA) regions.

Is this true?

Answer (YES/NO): NO